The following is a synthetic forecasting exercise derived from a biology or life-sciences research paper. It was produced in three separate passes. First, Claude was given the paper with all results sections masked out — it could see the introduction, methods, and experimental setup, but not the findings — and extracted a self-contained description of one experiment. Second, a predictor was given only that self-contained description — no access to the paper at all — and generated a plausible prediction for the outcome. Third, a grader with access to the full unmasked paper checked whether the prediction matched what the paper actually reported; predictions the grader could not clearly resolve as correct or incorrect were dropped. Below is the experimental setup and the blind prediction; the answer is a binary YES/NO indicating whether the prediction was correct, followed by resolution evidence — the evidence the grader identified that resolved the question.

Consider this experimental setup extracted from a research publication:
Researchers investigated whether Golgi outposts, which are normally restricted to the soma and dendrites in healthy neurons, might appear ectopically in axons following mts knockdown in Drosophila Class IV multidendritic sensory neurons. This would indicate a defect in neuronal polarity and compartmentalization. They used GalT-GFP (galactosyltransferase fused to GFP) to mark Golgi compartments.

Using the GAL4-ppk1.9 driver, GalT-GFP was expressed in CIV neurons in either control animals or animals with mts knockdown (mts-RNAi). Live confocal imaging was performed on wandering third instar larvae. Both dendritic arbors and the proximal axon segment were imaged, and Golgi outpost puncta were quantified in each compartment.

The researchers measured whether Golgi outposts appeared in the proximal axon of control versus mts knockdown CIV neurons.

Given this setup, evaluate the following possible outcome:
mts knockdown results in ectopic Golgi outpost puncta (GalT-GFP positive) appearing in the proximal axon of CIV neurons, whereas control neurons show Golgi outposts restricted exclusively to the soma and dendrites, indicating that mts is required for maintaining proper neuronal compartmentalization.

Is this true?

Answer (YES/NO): YES